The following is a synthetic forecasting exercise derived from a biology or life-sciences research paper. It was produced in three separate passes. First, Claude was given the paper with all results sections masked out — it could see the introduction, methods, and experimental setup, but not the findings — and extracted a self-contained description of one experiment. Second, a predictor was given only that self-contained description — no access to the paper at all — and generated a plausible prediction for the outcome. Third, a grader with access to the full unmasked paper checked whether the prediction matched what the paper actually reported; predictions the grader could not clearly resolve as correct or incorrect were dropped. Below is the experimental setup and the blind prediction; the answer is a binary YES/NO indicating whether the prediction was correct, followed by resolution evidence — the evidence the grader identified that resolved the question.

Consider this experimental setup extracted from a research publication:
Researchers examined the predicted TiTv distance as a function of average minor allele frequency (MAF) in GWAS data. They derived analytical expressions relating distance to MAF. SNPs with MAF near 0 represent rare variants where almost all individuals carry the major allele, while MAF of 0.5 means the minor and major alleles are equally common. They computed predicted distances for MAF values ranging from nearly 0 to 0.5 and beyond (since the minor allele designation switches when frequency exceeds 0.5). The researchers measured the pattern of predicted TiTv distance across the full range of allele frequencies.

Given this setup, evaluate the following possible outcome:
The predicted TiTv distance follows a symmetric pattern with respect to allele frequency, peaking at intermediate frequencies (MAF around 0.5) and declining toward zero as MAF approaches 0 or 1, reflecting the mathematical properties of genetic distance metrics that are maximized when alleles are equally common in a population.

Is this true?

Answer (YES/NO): YES